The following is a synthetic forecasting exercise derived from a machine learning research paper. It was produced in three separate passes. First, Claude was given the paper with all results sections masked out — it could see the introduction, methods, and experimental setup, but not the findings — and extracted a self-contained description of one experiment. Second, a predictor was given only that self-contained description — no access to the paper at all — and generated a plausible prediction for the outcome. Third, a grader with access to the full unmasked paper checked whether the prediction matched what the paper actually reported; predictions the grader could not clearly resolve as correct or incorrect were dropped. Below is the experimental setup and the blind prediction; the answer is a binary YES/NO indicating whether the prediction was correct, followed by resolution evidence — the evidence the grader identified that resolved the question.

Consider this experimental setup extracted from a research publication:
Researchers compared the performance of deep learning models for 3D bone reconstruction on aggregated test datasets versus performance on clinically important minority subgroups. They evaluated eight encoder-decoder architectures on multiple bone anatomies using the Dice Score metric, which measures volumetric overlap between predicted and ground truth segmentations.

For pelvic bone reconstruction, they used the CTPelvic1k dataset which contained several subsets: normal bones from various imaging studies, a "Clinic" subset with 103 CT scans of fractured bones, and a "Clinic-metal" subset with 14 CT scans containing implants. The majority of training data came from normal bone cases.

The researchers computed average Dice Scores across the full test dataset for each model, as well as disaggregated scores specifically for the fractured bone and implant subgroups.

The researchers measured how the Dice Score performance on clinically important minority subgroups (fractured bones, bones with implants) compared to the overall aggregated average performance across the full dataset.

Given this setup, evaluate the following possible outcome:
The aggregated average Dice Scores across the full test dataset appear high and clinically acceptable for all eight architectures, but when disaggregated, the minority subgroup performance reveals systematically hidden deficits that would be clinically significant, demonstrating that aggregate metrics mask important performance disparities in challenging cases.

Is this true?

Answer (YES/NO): YES